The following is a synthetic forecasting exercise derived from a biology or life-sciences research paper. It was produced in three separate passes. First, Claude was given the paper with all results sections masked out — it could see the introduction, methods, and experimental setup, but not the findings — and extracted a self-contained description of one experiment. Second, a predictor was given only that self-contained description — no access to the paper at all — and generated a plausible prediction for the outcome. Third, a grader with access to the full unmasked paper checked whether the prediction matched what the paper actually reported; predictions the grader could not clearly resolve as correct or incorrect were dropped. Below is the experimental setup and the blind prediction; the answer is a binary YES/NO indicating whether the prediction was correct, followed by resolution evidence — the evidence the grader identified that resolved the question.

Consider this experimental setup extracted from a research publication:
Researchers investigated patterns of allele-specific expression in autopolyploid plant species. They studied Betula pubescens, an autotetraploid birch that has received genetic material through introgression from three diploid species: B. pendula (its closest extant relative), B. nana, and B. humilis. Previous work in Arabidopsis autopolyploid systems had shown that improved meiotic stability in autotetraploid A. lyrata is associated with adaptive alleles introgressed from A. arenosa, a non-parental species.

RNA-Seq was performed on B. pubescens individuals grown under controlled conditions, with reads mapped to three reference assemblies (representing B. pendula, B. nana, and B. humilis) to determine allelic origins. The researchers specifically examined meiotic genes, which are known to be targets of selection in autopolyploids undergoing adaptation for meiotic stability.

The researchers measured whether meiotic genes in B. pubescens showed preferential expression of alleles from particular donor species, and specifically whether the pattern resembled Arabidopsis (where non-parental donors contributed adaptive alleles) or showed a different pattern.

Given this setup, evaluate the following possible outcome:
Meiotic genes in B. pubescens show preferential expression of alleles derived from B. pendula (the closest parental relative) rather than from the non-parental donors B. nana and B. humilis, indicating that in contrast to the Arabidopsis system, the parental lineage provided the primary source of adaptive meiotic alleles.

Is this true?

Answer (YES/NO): NO